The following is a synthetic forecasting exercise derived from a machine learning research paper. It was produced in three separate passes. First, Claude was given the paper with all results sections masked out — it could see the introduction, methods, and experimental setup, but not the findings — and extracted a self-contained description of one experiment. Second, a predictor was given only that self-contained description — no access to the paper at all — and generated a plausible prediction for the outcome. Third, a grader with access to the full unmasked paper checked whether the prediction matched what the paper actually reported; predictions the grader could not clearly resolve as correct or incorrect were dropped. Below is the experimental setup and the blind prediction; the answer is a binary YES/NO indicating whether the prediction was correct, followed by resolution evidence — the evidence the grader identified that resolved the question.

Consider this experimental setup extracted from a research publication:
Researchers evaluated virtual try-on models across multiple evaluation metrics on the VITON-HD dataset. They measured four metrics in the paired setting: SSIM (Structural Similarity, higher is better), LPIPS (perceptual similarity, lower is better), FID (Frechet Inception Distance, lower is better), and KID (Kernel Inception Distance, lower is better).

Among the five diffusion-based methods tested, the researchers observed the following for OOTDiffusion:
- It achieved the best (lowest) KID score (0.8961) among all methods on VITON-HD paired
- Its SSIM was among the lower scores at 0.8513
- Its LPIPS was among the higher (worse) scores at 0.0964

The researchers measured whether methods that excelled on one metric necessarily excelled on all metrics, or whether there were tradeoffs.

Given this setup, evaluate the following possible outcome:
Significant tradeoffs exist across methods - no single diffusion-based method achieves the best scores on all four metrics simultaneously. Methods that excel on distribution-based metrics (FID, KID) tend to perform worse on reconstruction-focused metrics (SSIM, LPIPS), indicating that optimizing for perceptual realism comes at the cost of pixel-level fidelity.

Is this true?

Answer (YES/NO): NO